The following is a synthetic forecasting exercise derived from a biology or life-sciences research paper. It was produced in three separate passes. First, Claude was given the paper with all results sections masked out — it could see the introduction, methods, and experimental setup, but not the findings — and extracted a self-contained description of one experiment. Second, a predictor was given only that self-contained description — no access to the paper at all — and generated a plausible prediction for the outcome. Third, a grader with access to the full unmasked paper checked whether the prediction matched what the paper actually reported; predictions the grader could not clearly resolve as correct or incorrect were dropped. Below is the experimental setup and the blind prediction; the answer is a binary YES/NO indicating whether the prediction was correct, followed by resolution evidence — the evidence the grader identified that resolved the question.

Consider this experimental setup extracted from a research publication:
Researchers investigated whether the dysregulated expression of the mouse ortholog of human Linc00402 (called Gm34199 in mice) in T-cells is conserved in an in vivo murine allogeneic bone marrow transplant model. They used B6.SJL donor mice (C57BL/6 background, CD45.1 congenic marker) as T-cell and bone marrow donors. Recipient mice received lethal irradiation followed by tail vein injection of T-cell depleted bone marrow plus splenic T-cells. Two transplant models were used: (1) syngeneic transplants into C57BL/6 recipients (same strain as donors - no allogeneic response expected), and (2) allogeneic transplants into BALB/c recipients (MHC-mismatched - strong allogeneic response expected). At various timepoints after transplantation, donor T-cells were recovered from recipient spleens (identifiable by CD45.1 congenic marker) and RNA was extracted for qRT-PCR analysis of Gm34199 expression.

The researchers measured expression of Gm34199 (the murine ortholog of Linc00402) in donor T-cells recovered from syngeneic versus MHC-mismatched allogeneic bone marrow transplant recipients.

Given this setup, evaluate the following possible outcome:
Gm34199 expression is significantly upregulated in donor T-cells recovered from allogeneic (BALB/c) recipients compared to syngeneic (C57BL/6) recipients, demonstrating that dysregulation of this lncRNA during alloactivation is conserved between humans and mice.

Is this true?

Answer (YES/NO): NO